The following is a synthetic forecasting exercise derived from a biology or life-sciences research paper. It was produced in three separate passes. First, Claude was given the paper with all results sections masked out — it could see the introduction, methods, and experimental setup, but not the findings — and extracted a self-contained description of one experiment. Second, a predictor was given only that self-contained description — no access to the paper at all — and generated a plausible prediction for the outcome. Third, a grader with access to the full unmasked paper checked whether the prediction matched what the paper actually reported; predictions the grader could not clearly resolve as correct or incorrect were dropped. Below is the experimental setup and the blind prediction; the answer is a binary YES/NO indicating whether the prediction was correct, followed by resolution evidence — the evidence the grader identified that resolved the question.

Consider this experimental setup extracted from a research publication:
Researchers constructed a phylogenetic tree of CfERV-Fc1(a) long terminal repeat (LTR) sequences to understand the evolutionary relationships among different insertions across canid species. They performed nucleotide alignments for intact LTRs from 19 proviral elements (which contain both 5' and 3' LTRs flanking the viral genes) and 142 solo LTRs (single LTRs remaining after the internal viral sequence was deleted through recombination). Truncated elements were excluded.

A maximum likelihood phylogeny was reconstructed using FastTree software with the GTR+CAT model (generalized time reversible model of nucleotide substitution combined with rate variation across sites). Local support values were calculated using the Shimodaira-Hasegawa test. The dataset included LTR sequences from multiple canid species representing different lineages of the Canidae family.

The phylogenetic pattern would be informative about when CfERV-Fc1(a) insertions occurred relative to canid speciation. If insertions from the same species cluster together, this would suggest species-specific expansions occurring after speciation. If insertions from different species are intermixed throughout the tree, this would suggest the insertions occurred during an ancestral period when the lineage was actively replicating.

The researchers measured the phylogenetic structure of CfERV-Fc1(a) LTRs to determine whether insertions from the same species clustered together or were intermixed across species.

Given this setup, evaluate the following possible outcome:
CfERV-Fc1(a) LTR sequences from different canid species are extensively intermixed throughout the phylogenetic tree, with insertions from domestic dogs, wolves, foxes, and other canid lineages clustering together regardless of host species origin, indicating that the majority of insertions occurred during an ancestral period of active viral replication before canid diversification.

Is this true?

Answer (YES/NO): NO